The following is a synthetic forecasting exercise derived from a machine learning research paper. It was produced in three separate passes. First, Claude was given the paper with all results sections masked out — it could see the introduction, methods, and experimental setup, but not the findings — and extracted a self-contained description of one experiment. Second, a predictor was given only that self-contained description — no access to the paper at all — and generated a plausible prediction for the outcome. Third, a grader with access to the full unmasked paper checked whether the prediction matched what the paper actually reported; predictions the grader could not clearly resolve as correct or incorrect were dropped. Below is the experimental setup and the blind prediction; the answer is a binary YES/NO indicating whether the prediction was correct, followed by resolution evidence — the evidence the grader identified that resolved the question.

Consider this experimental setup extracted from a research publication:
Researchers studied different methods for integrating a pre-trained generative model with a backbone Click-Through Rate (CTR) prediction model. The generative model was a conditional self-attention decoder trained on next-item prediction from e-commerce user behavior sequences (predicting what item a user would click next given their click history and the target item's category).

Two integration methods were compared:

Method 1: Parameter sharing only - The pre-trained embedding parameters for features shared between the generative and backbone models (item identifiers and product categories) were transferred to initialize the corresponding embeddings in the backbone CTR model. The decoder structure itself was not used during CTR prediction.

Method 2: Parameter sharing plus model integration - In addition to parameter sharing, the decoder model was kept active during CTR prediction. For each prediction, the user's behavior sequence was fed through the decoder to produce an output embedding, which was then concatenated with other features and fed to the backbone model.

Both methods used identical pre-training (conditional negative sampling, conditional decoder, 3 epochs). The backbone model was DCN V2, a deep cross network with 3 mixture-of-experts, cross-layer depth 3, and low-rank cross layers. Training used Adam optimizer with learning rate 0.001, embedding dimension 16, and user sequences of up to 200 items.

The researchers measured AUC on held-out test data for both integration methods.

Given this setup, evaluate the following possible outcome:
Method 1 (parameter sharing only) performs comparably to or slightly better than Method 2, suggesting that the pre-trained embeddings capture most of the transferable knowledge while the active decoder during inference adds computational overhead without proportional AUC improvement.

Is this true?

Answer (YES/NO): NO